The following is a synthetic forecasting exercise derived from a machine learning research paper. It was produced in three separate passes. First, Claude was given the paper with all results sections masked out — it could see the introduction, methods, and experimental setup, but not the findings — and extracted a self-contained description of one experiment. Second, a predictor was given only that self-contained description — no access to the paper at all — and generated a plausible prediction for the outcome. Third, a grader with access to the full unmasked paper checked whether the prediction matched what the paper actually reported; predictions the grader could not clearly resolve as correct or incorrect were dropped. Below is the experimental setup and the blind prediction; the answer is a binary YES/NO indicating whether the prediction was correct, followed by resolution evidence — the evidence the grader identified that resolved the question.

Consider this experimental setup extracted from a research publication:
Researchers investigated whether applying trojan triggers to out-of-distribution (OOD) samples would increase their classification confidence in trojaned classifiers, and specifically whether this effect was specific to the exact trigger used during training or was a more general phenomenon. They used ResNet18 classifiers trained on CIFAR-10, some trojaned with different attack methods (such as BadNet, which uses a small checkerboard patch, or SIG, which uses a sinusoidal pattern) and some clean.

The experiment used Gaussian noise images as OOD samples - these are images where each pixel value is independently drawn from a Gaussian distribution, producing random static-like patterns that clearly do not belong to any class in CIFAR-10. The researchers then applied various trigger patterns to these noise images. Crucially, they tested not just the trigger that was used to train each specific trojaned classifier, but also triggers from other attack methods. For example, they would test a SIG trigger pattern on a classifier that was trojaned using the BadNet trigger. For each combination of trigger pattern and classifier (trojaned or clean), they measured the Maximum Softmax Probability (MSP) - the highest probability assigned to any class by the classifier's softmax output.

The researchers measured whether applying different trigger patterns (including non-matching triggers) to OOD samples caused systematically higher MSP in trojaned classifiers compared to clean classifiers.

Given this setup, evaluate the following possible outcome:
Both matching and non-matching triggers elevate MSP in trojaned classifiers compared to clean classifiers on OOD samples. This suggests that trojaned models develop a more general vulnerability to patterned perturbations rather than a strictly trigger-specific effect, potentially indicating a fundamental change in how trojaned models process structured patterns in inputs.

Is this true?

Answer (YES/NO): YES